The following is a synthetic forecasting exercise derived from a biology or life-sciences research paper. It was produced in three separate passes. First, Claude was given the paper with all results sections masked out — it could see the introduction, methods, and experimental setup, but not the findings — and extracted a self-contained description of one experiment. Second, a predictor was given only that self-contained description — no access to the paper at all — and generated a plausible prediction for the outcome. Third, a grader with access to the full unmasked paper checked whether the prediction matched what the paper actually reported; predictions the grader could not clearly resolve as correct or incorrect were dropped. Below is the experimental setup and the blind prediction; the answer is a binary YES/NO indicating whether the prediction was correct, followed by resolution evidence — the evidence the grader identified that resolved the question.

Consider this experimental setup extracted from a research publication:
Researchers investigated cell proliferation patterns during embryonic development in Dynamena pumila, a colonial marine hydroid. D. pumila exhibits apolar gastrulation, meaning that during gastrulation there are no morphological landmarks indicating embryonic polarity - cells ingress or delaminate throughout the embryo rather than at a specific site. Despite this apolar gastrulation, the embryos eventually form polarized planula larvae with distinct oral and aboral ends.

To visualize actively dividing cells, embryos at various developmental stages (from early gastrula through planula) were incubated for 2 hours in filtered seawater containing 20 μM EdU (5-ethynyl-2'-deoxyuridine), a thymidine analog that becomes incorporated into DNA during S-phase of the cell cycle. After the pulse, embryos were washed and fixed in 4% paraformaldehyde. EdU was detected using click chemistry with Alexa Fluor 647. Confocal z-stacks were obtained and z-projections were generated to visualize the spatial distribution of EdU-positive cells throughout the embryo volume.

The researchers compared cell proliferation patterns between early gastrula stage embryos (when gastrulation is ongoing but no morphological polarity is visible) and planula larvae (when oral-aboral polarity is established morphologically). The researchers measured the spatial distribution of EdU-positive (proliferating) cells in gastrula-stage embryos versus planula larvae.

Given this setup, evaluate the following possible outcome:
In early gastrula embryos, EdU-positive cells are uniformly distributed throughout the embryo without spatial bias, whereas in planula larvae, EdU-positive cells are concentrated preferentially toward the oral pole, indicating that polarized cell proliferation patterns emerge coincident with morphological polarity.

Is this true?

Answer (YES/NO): NO